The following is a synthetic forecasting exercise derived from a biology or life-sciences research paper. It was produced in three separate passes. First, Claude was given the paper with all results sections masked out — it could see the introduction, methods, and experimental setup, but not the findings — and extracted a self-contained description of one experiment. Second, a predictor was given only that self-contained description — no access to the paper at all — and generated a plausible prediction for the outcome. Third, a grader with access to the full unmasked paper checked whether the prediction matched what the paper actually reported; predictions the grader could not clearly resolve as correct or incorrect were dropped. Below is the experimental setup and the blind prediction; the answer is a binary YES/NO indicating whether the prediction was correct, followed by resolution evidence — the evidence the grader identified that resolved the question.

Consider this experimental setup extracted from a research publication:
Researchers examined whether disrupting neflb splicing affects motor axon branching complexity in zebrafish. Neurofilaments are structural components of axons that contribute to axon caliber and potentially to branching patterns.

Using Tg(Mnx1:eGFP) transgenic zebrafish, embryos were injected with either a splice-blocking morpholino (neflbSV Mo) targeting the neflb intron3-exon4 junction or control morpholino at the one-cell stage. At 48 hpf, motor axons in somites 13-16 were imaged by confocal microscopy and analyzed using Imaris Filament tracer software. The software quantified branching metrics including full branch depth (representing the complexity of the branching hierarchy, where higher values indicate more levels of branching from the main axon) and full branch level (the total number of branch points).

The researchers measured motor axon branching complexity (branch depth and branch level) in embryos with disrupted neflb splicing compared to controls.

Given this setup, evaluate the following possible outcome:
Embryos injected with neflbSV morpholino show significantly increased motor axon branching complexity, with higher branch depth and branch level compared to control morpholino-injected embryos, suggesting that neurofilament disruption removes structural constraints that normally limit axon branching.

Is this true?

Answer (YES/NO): NO